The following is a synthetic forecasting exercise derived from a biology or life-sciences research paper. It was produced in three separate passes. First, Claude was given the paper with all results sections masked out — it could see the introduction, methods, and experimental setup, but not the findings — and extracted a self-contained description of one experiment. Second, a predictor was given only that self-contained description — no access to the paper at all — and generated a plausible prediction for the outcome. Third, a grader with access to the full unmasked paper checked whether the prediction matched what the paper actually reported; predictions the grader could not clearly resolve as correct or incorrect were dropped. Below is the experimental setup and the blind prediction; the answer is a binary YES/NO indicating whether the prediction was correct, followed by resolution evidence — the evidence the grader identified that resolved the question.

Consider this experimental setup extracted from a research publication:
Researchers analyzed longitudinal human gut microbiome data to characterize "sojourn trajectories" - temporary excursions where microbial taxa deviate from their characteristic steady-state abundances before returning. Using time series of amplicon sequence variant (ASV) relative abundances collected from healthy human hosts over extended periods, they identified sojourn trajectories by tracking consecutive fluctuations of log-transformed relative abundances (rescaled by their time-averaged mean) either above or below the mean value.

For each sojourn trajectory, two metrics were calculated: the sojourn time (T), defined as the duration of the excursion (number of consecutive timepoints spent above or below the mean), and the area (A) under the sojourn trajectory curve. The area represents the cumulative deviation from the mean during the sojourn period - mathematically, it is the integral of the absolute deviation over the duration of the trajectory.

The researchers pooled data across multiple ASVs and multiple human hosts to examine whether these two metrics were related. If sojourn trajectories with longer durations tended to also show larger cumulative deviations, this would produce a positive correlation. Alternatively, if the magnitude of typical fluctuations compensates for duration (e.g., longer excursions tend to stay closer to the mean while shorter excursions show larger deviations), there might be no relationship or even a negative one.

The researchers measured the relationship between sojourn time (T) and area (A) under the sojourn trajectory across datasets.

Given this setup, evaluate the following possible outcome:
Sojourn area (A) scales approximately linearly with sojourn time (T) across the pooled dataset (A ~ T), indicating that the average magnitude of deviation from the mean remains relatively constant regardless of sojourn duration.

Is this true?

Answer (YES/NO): NO